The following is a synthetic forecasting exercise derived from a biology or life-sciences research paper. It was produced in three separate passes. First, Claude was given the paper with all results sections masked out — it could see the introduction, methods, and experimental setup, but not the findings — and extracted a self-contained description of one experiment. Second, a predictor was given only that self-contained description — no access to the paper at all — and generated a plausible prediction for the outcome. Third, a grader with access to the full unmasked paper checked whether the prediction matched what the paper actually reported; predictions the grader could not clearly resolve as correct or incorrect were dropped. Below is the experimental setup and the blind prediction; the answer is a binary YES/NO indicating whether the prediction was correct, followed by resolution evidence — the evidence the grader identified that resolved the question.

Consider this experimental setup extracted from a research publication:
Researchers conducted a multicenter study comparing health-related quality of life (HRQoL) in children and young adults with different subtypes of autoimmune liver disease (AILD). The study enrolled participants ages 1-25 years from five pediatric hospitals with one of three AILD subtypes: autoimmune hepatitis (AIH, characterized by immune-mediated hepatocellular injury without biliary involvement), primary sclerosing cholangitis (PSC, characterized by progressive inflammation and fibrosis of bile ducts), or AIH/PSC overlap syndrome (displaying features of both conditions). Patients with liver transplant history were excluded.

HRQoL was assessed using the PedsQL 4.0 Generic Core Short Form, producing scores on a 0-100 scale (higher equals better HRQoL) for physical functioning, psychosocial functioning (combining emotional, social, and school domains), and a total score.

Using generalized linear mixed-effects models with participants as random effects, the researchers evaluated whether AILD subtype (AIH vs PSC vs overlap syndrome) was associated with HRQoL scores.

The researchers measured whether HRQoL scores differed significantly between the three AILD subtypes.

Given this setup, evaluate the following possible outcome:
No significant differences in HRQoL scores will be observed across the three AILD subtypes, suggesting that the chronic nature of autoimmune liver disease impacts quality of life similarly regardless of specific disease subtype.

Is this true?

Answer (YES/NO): NO